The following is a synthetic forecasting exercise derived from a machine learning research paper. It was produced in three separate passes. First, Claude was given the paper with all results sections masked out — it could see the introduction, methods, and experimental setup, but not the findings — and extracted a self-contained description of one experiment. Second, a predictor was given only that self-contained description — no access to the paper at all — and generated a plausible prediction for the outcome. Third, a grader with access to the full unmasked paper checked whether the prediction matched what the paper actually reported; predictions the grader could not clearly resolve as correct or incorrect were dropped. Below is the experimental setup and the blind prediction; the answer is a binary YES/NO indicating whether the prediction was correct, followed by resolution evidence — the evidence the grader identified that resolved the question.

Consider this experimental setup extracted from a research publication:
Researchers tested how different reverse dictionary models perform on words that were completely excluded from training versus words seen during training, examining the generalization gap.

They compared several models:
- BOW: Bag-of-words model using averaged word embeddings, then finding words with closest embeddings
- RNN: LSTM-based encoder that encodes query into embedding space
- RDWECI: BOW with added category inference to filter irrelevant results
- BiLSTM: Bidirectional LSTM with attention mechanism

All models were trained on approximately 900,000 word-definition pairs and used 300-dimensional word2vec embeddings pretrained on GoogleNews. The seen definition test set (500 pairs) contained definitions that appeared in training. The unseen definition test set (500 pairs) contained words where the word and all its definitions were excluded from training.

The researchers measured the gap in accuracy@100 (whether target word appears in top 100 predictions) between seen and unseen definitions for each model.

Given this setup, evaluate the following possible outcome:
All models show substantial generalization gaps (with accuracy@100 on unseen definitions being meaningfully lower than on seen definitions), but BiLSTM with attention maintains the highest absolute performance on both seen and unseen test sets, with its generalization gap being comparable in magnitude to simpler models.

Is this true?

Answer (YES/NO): NO